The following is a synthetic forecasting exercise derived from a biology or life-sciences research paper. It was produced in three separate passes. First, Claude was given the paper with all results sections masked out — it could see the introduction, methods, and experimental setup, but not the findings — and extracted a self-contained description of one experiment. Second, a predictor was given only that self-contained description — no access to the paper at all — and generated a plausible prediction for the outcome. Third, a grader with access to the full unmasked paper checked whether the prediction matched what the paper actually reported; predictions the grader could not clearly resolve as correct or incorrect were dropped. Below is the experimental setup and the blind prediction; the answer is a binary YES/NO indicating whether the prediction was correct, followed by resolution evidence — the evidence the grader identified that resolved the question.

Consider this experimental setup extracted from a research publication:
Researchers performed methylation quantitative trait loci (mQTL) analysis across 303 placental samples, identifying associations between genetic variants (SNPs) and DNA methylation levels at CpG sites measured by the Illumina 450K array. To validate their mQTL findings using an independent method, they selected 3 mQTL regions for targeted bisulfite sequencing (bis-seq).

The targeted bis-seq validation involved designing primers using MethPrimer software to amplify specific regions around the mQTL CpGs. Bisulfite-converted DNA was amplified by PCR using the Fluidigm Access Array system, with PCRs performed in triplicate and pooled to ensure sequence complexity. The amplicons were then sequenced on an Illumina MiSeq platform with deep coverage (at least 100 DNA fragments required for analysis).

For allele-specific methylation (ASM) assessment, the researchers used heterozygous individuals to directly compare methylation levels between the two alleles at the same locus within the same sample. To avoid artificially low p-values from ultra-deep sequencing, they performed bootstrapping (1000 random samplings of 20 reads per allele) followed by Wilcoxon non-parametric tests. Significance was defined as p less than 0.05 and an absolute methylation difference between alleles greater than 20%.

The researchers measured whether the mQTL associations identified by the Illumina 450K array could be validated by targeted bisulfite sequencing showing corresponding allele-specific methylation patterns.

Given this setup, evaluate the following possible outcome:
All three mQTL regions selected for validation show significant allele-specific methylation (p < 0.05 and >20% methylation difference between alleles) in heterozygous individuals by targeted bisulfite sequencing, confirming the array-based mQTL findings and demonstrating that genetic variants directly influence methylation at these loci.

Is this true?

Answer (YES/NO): YES